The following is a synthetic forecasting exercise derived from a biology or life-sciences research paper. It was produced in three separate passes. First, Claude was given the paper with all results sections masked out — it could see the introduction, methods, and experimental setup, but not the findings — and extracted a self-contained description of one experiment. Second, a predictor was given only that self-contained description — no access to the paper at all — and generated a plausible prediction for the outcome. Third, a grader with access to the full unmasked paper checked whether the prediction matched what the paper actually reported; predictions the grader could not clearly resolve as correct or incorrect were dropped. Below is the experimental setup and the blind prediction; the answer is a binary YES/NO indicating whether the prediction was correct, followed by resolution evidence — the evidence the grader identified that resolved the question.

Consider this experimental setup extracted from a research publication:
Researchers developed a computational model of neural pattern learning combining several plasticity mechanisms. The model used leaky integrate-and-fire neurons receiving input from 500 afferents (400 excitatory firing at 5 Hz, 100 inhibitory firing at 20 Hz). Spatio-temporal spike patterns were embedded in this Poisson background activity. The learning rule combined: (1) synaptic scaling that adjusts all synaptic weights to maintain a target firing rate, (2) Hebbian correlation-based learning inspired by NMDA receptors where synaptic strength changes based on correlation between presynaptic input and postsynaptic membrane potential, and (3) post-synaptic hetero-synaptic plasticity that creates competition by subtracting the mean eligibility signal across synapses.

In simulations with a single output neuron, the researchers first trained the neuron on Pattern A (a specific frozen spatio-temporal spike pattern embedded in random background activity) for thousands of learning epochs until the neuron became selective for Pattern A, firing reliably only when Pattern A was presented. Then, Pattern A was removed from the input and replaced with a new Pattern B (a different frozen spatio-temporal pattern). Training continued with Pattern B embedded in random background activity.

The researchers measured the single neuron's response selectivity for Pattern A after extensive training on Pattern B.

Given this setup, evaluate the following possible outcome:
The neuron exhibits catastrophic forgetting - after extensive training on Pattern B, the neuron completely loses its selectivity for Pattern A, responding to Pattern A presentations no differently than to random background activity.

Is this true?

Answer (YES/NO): YES